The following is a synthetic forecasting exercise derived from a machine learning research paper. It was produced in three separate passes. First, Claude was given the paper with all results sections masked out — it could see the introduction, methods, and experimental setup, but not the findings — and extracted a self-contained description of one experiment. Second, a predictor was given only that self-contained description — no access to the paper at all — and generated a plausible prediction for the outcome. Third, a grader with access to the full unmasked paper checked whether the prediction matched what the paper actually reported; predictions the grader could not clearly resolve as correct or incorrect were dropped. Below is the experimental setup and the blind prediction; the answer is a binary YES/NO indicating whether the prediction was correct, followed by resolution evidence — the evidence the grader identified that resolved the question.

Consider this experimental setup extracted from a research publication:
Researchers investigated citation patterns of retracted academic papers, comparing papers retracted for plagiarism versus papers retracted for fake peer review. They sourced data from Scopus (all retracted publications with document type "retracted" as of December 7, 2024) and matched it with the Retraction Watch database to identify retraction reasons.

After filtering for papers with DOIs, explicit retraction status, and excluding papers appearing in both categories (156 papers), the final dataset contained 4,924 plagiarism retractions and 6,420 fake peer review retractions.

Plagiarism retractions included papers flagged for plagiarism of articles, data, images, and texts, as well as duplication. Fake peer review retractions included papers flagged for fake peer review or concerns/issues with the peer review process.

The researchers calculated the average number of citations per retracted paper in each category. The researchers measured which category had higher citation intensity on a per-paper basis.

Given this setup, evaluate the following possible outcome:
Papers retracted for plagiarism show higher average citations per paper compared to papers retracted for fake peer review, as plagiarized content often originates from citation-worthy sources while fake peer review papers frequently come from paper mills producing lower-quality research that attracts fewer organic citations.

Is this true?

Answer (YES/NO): YES